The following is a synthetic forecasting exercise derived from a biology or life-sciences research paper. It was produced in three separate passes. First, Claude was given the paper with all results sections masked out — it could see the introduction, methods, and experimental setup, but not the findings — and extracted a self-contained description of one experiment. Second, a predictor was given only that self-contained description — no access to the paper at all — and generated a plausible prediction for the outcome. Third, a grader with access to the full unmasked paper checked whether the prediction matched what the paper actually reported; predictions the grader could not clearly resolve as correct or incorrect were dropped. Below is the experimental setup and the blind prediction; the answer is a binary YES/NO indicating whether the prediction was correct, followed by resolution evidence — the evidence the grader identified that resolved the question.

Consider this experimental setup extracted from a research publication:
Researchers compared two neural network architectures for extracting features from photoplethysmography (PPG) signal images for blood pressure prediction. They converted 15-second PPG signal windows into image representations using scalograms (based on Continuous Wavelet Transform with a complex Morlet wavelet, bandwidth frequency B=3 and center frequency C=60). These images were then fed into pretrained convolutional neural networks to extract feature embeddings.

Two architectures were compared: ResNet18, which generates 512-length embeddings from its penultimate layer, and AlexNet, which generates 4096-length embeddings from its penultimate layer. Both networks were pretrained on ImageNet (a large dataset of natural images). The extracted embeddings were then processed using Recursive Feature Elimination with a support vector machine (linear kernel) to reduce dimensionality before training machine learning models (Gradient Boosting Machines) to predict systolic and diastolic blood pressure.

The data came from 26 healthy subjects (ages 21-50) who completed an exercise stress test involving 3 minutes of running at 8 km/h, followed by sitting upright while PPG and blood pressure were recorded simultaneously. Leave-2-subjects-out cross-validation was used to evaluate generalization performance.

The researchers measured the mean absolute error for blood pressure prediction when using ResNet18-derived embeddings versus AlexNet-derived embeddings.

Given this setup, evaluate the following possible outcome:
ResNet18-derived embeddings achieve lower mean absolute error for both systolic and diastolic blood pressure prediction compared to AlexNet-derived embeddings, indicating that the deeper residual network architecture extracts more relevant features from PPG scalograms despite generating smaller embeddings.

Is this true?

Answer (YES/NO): YES